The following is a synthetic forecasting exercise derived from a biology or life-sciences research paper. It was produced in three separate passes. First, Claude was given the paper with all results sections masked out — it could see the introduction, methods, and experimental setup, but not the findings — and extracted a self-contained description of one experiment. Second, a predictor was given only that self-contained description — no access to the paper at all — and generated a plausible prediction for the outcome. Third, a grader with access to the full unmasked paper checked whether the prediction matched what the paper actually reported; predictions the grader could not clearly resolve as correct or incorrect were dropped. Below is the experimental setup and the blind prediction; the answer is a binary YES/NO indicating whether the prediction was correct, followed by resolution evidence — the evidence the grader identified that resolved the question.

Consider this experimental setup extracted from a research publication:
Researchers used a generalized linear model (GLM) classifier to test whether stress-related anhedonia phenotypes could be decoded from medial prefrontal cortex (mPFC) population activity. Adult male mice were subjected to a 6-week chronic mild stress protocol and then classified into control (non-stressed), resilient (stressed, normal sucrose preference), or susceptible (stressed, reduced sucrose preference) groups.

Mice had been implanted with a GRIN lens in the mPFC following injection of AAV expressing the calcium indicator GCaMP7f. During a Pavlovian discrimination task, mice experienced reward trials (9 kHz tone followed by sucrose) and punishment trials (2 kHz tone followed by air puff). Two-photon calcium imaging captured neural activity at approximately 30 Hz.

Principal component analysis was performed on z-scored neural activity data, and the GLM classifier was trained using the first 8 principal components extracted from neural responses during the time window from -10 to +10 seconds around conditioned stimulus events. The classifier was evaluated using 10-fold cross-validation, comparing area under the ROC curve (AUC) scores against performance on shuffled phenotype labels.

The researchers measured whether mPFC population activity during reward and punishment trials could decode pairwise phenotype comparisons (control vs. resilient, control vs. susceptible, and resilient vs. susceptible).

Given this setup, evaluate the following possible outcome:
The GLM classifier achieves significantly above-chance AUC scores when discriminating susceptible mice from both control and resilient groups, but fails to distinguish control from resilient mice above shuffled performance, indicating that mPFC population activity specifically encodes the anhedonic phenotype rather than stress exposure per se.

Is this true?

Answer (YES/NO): NO